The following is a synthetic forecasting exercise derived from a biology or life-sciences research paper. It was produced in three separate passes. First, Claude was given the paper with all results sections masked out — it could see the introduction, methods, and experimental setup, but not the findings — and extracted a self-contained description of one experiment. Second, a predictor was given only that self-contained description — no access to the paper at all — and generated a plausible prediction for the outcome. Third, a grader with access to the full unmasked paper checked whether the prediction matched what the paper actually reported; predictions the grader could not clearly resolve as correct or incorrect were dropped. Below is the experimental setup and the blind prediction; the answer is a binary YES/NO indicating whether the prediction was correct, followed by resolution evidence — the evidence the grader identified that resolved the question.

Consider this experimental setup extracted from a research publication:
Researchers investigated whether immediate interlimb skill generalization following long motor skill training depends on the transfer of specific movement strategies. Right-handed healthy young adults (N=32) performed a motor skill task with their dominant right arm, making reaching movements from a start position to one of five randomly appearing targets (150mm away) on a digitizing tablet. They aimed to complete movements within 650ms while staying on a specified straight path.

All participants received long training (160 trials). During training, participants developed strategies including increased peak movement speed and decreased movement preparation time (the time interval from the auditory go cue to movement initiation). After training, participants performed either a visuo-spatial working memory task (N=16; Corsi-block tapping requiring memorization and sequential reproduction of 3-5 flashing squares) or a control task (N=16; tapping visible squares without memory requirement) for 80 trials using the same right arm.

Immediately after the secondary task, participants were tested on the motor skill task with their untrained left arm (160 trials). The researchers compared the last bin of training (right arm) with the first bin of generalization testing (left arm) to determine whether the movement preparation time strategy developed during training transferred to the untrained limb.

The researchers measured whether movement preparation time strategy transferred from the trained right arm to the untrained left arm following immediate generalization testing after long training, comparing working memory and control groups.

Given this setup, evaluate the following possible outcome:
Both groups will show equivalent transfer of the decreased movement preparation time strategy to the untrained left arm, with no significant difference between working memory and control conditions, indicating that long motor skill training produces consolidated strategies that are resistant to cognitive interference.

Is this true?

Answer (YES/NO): YES